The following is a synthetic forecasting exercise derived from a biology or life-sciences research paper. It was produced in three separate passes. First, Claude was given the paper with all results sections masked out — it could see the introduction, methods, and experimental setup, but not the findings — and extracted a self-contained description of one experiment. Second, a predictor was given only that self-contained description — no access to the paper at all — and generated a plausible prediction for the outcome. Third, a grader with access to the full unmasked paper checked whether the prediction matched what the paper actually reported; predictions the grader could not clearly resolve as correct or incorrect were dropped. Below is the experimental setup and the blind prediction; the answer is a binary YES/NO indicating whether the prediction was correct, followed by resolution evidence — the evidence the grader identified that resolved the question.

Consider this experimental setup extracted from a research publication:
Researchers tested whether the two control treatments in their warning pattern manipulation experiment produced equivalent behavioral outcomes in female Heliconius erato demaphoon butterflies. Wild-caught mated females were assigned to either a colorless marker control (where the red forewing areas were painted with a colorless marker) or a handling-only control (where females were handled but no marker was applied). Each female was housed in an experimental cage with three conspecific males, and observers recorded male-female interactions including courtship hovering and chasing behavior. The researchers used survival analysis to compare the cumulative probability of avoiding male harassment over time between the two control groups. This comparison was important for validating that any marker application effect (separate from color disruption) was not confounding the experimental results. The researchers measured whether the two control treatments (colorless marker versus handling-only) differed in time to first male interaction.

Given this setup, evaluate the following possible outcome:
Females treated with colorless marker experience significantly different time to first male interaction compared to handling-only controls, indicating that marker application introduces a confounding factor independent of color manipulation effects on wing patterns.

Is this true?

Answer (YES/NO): NO